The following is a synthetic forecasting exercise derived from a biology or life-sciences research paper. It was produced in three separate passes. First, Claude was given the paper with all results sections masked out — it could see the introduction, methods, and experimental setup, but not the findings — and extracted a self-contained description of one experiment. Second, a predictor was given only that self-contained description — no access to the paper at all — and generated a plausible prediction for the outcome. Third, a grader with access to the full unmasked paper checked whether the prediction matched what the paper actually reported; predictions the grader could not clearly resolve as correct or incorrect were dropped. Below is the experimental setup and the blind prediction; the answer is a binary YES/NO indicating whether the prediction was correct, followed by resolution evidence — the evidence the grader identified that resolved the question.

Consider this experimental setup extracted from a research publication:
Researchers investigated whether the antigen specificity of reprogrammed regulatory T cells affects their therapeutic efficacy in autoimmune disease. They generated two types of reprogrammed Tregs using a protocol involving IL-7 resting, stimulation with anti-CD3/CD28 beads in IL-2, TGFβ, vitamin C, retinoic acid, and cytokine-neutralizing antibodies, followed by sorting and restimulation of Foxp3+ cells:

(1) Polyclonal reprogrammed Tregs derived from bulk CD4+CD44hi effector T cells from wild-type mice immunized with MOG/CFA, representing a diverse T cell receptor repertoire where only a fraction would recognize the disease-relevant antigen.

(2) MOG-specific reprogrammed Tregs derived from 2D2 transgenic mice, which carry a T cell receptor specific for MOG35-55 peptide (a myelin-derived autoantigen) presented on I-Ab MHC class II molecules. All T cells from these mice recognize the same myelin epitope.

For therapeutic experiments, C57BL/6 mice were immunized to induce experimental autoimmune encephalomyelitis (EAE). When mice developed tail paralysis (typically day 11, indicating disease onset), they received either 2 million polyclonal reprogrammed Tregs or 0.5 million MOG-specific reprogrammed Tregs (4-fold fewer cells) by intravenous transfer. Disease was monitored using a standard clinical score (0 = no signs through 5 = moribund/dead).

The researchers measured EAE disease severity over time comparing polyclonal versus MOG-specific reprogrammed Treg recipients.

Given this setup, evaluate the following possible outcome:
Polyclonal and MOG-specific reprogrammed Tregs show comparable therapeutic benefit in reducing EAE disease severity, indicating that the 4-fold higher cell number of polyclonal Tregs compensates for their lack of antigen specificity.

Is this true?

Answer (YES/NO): NO